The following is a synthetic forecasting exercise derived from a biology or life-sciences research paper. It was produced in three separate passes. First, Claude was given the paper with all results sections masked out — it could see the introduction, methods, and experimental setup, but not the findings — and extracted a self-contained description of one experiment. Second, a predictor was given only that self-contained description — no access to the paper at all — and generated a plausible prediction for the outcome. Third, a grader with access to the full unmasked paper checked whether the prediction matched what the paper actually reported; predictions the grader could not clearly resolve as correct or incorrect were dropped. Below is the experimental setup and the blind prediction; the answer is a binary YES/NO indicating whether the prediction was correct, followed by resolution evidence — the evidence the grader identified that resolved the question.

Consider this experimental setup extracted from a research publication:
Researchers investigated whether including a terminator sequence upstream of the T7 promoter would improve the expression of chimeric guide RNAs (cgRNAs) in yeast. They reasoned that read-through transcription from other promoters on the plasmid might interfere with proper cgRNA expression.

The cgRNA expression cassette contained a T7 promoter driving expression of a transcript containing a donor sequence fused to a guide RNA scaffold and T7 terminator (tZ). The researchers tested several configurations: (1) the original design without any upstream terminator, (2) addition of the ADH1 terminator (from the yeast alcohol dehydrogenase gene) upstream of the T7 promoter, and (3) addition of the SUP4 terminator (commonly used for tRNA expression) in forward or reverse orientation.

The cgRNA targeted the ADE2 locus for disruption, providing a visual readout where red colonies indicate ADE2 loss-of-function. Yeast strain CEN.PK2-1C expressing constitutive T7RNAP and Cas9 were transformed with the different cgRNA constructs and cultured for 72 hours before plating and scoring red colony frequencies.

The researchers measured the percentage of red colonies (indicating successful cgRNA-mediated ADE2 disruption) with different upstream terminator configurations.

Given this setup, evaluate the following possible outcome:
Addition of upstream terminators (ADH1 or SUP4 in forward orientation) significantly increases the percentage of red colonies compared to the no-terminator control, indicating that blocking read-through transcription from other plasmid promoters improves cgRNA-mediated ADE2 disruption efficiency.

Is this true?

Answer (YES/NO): NO